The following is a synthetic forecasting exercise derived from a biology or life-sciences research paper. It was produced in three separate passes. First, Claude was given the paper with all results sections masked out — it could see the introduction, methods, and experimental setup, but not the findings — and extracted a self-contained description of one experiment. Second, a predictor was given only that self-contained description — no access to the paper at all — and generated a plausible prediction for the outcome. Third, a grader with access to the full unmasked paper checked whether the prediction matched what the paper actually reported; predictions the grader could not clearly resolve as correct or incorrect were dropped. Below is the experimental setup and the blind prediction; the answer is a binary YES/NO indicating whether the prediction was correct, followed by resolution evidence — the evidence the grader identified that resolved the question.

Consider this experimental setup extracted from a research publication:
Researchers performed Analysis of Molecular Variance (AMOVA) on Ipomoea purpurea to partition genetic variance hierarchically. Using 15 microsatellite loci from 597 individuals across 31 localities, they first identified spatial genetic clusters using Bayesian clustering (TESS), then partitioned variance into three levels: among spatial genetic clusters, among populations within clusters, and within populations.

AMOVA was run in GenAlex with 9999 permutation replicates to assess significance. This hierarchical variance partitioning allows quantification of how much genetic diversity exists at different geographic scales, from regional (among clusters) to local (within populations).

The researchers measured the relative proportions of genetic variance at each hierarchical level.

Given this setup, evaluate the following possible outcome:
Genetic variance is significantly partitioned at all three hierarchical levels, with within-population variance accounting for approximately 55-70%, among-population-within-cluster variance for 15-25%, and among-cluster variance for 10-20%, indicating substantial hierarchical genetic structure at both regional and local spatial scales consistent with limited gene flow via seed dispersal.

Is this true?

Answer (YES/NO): NO